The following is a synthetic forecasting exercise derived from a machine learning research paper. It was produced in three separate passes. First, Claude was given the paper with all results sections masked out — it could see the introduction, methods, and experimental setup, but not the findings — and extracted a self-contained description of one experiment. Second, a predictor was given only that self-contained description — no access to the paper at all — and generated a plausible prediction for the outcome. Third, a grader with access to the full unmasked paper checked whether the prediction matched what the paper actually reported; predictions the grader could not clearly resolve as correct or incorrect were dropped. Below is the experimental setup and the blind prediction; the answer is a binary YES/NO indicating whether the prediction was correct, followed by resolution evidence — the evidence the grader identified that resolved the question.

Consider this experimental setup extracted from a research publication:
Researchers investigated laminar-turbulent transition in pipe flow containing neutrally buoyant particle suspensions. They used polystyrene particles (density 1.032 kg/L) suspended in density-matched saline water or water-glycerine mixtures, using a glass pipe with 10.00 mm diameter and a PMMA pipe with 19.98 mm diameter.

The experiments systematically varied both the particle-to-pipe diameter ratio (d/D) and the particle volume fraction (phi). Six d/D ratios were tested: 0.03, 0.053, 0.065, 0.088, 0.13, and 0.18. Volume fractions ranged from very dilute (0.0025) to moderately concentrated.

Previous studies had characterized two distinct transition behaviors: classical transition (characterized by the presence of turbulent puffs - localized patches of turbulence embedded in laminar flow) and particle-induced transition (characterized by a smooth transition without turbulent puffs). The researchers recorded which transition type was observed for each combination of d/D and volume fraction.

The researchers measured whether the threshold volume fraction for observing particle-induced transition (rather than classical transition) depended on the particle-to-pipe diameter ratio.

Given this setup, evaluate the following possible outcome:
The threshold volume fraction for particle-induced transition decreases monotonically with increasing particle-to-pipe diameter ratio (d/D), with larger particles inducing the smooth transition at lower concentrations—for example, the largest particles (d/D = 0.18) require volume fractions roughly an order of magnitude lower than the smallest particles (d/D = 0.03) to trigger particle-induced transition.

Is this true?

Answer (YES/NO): NO